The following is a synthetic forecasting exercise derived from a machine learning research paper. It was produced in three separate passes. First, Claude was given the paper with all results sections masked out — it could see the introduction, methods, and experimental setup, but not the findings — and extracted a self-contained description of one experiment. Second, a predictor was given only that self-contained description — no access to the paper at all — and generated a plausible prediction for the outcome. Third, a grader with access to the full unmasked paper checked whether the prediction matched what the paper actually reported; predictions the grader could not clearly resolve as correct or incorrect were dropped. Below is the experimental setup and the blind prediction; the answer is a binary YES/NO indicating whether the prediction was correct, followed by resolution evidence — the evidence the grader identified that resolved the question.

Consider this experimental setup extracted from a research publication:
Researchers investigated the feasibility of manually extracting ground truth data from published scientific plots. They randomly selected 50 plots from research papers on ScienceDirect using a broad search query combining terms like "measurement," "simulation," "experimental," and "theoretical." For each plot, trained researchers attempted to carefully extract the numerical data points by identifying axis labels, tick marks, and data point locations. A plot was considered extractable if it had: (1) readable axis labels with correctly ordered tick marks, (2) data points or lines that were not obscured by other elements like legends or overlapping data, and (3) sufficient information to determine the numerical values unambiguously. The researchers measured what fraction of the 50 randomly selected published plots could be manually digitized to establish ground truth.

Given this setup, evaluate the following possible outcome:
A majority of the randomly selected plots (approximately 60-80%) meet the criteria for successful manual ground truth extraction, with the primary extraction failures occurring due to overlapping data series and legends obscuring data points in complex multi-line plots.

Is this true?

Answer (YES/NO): NO